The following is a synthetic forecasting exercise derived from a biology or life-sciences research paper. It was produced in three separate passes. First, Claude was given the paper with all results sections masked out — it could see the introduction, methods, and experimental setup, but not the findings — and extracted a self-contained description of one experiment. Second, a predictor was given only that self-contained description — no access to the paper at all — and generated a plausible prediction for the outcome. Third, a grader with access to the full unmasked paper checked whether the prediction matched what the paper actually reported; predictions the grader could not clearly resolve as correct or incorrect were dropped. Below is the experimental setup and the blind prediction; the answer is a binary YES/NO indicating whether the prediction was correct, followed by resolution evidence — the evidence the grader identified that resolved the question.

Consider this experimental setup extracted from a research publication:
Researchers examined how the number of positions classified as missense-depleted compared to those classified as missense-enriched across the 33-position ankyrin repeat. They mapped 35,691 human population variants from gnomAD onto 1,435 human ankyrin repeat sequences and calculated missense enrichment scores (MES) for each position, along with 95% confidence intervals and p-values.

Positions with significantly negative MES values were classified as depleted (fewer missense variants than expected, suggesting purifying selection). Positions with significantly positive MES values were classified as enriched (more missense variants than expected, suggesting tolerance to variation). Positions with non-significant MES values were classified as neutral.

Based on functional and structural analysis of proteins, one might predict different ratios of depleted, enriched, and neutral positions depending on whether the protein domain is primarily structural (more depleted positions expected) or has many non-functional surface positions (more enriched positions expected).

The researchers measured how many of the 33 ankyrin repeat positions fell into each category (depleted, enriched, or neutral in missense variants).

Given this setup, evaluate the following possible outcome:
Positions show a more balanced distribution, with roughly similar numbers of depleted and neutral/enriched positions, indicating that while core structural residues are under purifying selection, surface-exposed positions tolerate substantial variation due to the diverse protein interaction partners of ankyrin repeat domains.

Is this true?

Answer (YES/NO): NO